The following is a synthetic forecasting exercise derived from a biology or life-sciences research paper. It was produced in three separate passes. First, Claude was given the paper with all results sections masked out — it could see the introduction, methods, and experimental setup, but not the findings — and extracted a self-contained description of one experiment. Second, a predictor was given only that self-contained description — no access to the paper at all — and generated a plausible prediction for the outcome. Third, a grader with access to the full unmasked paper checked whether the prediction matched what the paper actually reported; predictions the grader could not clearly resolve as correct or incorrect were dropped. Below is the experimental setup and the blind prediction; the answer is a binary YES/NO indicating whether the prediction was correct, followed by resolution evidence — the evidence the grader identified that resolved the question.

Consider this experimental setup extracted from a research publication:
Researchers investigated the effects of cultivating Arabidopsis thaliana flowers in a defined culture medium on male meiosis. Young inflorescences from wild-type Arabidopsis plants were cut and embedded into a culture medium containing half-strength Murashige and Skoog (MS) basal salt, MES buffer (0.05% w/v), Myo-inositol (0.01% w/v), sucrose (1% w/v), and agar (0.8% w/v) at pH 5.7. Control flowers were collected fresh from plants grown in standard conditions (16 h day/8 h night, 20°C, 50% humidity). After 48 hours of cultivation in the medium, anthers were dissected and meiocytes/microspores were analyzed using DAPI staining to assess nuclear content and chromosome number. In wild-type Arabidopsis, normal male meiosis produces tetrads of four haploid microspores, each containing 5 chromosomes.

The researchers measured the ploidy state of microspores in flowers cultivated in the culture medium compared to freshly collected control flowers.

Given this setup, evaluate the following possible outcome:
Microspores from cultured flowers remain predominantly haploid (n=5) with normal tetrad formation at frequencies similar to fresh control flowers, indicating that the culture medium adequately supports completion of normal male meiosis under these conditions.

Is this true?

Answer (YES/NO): NO